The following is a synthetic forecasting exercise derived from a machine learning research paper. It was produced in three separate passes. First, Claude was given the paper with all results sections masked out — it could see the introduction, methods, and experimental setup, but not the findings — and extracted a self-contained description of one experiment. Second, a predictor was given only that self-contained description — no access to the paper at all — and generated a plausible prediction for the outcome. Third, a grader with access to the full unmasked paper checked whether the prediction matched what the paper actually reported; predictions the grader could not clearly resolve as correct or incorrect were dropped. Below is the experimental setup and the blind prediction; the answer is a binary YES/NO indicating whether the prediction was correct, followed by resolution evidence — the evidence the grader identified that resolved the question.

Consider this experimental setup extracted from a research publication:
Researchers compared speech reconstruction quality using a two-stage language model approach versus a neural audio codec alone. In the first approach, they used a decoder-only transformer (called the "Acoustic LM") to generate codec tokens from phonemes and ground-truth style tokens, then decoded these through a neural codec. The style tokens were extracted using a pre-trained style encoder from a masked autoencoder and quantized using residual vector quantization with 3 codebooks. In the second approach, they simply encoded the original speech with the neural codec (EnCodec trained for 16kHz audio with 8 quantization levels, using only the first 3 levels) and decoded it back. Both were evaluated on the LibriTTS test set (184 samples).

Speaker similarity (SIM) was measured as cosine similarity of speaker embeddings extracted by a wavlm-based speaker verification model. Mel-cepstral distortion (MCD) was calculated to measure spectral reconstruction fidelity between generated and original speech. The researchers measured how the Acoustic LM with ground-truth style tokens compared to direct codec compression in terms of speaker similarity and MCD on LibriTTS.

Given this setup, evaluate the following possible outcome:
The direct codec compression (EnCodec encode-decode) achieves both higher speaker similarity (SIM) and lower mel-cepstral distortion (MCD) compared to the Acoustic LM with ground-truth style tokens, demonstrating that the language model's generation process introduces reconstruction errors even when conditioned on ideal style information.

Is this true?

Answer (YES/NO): YES